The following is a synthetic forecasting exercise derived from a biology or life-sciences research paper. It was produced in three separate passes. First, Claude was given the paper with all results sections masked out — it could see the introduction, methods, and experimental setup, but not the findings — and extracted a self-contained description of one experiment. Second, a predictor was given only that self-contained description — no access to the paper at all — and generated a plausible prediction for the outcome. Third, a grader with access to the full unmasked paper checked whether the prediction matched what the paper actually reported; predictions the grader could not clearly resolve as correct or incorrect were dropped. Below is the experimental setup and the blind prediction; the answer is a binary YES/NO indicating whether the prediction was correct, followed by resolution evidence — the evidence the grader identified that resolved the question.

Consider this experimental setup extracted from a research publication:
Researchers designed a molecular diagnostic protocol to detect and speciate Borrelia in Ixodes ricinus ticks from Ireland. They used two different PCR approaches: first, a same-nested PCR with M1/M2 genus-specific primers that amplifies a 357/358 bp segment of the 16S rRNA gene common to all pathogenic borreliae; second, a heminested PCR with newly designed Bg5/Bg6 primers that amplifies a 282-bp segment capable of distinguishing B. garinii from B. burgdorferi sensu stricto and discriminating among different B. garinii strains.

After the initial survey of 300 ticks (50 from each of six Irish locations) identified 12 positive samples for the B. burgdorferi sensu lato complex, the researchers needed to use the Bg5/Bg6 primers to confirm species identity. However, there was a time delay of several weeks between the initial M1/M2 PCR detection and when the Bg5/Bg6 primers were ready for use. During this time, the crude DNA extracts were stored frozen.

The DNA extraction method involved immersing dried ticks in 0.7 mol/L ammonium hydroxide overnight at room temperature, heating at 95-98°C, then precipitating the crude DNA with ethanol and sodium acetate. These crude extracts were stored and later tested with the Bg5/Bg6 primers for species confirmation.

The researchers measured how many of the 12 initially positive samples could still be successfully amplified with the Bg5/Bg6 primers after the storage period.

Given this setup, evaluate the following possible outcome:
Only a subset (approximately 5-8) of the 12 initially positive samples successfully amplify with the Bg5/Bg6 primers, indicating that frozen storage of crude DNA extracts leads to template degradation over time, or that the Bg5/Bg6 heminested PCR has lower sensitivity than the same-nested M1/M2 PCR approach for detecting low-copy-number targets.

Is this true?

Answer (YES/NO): NO